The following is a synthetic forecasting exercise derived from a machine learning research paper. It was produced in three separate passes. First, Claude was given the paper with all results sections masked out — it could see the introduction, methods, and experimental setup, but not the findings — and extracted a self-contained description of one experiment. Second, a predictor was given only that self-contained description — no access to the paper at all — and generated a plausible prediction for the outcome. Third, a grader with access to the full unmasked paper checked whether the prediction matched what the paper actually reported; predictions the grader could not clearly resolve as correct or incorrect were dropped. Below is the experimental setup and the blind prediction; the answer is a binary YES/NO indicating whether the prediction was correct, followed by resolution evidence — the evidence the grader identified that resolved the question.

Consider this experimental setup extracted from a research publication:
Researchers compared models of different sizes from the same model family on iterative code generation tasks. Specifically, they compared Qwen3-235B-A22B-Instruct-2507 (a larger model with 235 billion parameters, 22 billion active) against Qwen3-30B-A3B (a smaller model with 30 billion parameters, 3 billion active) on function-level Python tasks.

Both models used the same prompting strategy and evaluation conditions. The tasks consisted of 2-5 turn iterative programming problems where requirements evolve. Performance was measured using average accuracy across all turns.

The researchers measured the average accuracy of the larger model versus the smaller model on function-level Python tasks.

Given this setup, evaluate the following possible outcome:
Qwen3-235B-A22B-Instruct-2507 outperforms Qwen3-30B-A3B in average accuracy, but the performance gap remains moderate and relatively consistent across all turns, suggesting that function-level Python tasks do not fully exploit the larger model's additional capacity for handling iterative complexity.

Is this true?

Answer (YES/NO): NO